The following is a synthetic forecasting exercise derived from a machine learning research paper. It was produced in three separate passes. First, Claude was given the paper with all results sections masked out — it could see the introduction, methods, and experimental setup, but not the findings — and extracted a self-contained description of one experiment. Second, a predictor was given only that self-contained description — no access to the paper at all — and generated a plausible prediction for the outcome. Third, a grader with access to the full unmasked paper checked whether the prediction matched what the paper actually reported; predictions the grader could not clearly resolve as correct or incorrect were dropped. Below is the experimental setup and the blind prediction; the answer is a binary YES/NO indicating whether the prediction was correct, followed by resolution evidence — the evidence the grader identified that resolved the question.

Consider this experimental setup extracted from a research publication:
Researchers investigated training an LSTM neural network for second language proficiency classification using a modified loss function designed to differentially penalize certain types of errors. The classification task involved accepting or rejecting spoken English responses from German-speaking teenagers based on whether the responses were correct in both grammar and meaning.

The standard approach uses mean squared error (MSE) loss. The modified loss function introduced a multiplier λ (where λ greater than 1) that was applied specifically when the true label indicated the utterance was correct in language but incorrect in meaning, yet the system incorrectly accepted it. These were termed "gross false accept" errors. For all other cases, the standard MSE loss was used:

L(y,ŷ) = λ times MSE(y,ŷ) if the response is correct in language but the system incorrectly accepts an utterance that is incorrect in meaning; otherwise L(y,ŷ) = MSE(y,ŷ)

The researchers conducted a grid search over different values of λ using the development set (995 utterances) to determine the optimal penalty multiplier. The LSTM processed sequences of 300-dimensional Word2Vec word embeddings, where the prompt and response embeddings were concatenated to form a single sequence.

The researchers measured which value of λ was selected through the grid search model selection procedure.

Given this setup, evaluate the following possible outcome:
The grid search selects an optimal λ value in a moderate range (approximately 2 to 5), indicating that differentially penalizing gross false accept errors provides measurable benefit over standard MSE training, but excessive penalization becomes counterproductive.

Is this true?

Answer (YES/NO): YES